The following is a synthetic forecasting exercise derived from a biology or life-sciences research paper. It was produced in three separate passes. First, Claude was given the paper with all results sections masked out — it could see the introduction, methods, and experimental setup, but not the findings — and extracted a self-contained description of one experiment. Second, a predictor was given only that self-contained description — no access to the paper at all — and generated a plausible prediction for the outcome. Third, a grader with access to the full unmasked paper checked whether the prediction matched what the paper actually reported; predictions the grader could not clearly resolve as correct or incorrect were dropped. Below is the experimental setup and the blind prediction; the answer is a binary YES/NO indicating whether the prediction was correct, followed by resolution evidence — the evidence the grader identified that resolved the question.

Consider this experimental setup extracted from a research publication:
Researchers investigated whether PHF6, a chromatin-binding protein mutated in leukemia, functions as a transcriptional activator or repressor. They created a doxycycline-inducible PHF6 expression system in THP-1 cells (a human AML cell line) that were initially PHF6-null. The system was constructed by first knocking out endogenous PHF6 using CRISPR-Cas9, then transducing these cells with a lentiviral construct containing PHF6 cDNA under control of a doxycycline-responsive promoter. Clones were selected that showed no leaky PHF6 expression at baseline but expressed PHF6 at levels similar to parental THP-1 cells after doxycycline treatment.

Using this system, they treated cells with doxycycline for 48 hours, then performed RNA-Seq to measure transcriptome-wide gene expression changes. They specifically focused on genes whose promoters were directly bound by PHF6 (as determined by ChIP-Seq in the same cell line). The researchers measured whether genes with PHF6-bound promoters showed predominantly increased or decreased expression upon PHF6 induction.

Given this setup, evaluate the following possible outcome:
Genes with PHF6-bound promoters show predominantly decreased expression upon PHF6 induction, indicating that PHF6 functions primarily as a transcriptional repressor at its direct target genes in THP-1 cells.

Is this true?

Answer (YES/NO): YES